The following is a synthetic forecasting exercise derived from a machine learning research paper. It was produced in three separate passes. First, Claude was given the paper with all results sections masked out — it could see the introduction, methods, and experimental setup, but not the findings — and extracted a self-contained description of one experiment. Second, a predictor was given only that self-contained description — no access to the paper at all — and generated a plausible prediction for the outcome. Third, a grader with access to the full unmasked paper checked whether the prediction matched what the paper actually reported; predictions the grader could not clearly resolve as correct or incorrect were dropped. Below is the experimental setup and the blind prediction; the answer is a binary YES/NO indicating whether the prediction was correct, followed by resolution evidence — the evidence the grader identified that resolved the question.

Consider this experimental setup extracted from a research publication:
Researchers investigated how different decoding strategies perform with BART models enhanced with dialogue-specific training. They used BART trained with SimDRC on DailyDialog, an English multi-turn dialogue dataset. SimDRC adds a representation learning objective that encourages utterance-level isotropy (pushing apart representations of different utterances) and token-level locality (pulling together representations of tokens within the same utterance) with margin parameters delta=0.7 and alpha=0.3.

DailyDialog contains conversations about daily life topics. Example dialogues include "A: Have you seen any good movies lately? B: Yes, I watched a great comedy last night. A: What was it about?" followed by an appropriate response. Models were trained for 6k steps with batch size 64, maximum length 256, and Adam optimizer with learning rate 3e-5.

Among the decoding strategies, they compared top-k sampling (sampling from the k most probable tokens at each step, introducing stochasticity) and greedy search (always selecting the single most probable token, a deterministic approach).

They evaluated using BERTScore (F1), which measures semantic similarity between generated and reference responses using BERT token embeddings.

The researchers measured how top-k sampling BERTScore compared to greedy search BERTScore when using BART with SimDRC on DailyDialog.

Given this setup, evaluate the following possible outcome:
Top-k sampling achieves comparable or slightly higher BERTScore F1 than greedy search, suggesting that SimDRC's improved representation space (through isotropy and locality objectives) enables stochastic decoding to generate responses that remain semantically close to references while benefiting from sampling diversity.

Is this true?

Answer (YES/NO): NO